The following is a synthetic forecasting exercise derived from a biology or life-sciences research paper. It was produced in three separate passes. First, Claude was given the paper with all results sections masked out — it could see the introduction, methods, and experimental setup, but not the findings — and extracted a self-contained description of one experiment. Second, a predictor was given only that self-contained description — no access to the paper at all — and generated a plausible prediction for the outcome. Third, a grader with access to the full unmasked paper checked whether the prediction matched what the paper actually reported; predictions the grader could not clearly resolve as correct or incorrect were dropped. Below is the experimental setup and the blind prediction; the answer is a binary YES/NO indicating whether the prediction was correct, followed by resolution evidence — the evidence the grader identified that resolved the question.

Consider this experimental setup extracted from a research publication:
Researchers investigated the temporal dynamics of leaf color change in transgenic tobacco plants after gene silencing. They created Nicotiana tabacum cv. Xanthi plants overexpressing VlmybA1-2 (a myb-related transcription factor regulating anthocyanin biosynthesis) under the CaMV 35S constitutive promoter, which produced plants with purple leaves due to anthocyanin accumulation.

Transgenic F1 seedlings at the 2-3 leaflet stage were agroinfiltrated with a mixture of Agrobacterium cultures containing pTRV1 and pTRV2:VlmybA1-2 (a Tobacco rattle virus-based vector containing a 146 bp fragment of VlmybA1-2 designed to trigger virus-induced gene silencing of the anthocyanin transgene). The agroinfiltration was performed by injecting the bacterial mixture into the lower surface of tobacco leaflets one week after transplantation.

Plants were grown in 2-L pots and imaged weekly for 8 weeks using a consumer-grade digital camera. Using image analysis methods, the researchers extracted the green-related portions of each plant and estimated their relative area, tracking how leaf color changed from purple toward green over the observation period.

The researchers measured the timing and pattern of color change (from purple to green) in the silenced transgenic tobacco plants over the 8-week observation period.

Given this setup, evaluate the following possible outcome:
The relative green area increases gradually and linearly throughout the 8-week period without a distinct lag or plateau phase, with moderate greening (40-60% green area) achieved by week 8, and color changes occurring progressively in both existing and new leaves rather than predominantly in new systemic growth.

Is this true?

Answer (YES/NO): NO